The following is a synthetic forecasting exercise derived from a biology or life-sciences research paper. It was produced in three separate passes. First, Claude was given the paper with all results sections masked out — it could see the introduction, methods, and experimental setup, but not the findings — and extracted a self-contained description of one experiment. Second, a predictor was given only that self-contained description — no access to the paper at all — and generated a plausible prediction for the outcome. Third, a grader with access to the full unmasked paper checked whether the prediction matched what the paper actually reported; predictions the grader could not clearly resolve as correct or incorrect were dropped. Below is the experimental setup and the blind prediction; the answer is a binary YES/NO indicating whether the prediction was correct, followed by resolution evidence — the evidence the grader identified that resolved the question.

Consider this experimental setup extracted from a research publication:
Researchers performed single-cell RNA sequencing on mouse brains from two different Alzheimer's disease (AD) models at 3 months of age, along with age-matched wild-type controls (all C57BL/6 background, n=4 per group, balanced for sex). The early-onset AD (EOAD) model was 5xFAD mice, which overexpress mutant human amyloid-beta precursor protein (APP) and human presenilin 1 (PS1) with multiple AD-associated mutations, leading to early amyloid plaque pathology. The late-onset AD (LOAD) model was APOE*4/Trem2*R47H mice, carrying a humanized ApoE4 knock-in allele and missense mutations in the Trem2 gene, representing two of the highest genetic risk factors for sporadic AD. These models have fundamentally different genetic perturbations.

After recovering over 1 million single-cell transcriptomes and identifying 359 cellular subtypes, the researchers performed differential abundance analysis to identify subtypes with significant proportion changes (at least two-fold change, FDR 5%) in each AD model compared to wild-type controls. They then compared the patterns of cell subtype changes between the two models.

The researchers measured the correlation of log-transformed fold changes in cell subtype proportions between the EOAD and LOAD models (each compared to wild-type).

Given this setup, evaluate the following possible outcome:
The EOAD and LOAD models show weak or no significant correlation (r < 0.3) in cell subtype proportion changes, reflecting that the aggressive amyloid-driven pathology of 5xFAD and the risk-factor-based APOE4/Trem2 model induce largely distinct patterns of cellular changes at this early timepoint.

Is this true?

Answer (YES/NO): NO